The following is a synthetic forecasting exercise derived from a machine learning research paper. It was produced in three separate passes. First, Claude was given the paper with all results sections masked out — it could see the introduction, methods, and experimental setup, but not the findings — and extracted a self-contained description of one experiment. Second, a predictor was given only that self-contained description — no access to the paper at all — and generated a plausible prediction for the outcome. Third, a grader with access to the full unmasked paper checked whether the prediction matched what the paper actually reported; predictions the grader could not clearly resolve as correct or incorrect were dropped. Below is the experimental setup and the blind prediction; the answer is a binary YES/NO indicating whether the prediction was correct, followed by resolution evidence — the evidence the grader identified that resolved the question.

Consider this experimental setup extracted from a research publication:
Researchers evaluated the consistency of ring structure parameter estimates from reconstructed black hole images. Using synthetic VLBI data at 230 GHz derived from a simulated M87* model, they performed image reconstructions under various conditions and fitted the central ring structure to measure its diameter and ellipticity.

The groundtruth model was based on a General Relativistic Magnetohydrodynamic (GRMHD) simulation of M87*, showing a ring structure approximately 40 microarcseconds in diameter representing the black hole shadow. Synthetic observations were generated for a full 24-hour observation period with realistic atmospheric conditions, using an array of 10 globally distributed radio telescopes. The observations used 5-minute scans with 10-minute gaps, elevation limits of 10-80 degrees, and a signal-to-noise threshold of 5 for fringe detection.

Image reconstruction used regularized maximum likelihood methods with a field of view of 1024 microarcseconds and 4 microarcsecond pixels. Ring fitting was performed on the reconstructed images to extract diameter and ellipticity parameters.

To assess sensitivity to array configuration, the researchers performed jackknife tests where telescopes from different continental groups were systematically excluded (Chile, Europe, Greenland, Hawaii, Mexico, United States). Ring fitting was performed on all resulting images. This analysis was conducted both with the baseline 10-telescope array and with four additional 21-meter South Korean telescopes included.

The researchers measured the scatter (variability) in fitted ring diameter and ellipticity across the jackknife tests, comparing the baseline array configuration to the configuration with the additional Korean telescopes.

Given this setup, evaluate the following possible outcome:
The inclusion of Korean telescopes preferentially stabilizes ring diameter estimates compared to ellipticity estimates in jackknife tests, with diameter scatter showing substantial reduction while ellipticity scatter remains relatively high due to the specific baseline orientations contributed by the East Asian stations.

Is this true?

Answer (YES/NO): NO